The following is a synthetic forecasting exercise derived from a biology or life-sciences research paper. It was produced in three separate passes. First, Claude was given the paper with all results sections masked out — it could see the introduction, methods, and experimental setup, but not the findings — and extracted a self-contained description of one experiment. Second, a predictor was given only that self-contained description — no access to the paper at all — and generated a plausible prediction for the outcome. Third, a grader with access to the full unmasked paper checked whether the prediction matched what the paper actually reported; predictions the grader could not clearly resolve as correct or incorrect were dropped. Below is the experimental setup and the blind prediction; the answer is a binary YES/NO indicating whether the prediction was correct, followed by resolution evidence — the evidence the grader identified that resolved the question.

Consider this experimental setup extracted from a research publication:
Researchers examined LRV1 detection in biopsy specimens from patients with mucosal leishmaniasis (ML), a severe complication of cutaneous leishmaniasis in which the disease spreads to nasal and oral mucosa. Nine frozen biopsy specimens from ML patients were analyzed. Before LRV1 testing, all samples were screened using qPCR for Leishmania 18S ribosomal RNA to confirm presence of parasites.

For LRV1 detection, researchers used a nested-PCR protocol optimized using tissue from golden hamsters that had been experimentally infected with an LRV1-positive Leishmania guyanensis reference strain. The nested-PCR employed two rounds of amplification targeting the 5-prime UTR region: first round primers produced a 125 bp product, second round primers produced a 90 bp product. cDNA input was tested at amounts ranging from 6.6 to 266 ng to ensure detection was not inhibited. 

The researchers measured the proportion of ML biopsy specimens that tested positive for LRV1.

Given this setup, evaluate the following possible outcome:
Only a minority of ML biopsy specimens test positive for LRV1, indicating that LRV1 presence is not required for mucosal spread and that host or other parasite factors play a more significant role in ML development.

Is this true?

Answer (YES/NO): NO